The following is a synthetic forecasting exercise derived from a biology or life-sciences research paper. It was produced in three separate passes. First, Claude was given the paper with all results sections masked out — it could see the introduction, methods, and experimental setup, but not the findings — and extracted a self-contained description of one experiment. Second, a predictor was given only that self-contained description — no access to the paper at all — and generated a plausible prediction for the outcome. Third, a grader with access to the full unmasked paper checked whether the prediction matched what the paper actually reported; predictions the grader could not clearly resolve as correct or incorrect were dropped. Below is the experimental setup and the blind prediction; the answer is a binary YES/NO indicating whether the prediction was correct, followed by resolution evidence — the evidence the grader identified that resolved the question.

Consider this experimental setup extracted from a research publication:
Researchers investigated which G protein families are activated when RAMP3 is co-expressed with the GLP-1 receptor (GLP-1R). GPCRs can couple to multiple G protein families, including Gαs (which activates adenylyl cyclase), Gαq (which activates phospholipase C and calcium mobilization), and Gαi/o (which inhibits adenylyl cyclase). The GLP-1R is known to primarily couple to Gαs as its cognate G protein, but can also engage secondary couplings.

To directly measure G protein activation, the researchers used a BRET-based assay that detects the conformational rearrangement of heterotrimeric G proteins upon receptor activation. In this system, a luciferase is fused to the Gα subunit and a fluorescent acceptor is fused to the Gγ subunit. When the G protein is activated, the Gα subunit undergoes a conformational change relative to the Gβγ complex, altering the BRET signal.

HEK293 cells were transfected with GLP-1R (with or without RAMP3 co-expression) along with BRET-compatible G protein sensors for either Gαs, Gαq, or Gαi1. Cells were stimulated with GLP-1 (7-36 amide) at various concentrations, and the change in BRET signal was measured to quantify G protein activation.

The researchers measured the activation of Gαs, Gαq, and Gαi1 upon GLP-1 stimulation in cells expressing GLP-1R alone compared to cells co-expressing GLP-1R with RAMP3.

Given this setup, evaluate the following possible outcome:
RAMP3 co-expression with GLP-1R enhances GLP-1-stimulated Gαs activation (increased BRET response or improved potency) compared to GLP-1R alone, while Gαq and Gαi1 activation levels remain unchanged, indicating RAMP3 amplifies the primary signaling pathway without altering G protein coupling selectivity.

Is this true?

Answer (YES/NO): NO